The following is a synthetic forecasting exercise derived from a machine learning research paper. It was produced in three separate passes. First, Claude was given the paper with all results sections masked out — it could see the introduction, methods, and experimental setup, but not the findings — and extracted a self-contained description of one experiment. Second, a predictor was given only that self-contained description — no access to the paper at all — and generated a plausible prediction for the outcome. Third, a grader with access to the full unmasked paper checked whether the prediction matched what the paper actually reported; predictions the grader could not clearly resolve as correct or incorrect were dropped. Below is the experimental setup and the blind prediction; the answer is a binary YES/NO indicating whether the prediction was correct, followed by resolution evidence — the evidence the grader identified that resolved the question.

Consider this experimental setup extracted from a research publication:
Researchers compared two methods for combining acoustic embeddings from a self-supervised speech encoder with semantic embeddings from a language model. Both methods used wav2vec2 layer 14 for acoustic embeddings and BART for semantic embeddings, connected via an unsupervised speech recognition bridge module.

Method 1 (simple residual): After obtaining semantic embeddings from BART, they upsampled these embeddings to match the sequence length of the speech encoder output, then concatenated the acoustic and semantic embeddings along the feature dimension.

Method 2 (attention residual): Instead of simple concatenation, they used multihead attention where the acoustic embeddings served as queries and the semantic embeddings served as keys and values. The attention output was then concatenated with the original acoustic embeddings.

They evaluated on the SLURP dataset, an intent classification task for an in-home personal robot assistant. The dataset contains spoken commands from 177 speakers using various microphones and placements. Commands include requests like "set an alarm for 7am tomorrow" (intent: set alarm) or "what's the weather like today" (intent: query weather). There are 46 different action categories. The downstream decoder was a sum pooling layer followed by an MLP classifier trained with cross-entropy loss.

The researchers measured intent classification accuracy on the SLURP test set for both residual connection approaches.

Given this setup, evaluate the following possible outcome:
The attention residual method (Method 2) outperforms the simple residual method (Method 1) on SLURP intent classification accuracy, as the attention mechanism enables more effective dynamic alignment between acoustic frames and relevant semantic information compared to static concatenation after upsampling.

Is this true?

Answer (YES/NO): YES